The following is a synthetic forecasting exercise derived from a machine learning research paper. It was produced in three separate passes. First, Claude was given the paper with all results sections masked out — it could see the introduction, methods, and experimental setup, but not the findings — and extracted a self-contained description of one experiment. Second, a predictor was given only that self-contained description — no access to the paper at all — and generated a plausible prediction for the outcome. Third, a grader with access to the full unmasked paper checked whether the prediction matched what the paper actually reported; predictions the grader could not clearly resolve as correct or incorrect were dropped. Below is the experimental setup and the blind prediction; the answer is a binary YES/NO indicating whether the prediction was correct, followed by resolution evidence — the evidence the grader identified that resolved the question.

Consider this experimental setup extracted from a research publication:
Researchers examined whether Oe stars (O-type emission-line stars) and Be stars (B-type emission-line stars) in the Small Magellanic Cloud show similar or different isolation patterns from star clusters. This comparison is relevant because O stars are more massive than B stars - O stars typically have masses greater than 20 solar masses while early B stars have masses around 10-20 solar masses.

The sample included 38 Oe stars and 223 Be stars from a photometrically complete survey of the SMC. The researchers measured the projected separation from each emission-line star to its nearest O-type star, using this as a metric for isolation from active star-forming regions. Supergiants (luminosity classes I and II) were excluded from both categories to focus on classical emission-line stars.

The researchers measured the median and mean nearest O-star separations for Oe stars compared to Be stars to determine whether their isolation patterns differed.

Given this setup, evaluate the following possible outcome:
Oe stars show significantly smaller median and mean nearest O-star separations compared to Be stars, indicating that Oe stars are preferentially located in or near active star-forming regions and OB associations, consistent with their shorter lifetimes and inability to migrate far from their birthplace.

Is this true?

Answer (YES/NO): NO